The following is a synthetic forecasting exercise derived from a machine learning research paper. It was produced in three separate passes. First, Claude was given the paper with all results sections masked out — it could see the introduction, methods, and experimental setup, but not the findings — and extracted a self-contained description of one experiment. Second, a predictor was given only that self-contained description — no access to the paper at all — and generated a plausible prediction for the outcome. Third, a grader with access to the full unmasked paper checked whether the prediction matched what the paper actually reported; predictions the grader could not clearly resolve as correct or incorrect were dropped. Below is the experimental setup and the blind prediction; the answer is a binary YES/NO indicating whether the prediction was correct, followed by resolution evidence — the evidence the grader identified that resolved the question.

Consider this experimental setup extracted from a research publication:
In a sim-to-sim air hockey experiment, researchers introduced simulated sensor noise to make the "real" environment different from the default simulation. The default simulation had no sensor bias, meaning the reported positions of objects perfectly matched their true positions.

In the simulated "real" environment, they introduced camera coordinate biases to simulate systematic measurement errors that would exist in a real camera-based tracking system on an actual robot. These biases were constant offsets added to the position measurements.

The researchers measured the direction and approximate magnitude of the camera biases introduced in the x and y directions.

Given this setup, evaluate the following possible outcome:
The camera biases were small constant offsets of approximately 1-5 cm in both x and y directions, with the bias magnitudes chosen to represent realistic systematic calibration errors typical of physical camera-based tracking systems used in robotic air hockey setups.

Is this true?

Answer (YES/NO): YES